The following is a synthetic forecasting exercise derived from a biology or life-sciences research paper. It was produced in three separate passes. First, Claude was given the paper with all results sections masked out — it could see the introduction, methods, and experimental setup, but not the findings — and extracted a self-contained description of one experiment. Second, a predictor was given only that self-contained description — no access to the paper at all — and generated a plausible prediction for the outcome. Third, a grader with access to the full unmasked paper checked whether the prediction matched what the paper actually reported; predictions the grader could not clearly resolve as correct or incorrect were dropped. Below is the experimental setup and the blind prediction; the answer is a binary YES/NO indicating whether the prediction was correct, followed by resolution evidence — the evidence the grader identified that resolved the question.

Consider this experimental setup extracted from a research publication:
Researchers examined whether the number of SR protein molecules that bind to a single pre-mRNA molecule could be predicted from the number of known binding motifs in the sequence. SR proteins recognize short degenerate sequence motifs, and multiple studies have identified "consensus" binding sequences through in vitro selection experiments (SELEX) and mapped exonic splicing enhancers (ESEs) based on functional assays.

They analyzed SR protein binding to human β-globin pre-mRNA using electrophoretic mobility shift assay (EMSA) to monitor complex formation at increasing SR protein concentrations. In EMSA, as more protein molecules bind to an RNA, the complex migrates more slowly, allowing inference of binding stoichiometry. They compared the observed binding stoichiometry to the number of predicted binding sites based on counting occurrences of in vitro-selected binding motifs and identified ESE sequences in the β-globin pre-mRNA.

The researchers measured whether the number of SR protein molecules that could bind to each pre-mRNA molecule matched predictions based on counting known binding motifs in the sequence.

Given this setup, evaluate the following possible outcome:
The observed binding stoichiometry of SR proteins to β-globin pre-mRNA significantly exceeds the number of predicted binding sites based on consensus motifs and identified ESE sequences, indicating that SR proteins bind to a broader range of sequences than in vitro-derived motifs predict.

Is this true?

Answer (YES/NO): YES